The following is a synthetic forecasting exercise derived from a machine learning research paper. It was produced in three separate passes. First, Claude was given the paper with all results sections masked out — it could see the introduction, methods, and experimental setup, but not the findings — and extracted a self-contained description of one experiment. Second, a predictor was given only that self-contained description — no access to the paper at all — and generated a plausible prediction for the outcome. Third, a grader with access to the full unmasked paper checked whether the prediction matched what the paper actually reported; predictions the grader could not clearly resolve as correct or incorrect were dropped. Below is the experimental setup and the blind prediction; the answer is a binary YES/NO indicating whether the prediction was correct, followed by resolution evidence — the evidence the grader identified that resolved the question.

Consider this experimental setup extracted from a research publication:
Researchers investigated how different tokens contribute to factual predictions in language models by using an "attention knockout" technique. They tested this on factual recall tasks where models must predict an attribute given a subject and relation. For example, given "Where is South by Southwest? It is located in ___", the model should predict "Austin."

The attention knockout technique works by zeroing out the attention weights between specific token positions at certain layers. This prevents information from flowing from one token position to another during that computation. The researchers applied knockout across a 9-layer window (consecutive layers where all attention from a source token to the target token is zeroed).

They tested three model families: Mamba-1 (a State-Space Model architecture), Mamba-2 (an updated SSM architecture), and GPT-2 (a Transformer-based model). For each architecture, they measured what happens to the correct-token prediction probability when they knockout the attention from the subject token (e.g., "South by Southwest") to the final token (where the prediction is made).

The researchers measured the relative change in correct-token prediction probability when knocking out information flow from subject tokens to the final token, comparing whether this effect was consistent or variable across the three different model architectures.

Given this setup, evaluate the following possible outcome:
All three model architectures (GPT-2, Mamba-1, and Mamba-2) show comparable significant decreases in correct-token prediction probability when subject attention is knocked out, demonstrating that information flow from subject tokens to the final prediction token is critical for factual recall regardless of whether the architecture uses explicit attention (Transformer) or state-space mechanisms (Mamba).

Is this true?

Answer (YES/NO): YES